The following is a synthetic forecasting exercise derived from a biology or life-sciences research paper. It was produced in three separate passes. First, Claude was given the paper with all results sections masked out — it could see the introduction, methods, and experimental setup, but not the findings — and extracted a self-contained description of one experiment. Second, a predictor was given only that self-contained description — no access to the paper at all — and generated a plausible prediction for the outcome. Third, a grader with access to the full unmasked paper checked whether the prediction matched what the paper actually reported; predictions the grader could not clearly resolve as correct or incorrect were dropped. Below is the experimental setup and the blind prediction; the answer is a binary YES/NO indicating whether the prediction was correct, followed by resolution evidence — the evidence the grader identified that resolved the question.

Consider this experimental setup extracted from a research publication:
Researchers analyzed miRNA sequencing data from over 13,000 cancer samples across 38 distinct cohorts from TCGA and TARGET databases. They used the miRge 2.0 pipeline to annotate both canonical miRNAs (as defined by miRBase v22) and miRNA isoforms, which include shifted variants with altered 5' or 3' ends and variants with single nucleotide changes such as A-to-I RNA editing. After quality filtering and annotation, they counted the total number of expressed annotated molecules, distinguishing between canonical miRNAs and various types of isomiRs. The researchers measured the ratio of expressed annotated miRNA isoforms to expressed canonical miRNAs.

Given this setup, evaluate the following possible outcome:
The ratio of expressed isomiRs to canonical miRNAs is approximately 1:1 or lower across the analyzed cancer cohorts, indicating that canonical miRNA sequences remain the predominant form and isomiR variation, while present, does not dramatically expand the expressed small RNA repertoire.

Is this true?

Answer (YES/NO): NO